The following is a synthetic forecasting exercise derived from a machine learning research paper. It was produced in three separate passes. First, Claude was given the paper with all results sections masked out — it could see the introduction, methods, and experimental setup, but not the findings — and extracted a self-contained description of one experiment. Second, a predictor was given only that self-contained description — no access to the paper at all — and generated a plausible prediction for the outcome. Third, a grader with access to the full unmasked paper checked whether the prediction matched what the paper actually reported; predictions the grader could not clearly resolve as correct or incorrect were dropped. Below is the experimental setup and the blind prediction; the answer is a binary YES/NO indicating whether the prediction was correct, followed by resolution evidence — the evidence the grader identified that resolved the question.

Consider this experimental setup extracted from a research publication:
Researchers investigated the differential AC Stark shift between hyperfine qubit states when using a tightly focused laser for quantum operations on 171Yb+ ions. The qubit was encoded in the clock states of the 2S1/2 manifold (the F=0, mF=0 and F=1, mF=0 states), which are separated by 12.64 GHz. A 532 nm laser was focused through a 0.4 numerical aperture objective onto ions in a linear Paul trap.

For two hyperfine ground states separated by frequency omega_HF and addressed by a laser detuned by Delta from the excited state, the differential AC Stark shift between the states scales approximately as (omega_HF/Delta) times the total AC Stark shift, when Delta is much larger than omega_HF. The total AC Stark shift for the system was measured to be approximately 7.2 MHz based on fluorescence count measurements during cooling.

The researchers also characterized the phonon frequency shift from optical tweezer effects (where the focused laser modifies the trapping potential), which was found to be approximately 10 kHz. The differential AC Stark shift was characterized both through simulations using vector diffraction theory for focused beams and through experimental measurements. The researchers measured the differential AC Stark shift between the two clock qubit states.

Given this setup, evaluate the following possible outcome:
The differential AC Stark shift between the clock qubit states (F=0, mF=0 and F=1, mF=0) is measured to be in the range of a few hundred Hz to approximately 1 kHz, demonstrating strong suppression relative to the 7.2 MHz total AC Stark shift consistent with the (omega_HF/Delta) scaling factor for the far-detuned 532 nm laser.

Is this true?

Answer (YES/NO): YES